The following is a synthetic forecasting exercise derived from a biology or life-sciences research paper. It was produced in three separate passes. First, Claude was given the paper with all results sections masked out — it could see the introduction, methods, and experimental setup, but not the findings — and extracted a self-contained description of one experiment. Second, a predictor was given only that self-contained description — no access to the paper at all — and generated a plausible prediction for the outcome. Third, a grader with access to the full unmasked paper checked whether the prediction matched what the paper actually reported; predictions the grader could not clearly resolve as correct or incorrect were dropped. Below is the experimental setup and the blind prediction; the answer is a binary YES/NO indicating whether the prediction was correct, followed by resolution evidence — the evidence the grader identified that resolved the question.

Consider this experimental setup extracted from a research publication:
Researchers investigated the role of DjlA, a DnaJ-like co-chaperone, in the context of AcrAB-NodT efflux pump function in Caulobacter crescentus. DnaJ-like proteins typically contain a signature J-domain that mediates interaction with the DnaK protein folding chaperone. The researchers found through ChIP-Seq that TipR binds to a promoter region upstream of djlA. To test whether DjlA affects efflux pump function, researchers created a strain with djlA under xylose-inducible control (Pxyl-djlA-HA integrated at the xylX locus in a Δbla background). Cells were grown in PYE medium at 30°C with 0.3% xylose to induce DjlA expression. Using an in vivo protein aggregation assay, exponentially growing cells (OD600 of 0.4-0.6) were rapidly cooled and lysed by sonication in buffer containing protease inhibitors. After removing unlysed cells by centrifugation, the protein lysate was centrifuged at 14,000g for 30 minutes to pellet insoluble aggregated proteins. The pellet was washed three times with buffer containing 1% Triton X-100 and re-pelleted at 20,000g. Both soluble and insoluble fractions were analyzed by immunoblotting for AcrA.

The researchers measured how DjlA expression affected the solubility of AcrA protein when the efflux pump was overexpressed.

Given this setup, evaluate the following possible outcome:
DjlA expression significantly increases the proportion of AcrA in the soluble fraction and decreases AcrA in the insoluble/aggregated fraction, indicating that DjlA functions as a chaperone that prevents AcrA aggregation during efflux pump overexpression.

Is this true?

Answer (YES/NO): YES